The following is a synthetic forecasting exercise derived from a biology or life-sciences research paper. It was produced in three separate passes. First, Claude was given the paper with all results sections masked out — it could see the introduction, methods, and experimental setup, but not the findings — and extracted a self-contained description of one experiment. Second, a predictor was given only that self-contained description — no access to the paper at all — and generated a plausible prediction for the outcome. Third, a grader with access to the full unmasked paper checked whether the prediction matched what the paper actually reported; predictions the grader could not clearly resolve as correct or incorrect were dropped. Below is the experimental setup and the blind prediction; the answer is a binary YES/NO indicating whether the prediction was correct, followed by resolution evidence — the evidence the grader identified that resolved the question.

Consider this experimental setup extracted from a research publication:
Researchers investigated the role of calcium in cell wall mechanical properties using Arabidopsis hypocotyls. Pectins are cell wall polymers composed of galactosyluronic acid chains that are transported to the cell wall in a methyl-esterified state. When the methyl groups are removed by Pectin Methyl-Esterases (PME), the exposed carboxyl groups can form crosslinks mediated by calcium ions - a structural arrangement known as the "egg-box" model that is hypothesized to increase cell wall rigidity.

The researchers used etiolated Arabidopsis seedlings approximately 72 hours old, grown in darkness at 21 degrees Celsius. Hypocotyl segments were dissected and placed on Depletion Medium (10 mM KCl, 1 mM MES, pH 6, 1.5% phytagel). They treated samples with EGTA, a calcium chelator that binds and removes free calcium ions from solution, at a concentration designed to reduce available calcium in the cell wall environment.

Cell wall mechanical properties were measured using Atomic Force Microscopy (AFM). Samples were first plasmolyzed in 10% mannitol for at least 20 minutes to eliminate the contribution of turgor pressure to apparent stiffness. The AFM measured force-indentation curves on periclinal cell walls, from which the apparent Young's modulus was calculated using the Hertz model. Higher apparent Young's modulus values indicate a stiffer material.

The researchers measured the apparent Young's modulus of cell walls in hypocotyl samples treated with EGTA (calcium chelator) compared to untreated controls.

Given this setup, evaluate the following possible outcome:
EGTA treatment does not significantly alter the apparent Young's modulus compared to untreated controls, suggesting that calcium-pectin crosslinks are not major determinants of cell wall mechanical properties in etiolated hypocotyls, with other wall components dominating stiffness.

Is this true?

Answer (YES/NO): NO